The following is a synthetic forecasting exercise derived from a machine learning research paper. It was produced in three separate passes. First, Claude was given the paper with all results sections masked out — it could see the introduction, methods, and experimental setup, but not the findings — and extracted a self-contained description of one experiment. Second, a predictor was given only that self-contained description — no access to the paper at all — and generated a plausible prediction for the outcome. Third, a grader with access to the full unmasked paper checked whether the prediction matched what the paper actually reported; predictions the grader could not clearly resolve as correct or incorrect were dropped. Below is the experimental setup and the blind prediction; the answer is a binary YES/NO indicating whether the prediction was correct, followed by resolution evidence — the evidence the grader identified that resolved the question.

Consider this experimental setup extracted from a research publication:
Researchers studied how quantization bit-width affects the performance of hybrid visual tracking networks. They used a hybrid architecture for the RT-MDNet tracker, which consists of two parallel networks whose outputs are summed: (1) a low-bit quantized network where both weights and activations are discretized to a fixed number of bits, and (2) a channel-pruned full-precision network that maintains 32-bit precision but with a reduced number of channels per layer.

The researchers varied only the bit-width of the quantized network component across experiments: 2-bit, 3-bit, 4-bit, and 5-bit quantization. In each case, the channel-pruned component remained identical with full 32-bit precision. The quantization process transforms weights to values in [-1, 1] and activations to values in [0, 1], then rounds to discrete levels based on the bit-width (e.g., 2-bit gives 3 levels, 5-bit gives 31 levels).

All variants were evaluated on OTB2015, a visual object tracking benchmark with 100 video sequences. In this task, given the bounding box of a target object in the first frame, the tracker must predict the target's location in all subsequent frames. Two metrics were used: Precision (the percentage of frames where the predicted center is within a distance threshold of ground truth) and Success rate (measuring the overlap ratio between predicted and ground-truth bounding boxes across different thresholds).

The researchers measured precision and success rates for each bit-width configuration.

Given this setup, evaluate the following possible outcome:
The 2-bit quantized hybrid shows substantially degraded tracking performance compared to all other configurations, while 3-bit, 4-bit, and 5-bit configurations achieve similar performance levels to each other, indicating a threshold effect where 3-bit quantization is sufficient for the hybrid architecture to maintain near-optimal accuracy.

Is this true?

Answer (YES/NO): NO